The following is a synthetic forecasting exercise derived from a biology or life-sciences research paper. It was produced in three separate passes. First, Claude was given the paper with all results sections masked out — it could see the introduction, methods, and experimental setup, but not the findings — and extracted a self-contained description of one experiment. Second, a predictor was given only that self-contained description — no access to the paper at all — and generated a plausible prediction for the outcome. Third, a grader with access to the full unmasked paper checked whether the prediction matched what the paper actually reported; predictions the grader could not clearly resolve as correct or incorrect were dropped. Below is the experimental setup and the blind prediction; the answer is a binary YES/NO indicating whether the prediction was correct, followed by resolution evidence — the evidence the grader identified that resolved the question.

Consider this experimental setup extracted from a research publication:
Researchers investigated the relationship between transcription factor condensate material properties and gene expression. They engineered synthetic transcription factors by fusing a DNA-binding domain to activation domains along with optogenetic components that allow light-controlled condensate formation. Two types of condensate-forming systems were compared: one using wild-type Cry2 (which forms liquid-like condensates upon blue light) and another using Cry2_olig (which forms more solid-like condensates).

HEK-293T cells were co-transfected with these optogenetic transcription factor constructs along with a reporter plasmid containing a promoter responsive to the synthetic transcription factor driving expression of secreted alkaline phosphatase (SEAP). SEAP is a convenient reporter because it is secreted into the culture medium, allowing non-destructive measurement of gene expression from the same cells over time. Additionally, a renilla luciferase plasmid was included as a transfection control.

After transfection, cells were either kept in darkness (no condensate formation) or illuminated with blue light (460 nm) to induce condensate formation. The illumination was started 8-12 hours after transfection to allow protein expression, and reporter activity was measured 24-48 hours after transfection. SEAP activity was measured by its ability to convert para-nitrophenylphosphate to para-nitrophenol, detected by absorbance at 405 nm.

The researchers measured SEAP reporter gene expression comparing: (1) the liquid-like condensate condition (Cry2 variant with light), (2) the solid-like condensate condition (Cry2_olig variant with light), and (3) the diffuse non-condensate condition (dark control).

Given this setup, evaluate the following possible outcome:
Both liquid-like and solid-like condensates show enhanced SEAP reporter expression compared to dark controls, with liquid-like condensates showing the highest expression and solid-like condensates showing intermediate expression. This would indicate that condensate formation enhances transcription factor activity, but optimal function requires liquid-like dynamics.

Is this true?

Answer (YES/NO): YES